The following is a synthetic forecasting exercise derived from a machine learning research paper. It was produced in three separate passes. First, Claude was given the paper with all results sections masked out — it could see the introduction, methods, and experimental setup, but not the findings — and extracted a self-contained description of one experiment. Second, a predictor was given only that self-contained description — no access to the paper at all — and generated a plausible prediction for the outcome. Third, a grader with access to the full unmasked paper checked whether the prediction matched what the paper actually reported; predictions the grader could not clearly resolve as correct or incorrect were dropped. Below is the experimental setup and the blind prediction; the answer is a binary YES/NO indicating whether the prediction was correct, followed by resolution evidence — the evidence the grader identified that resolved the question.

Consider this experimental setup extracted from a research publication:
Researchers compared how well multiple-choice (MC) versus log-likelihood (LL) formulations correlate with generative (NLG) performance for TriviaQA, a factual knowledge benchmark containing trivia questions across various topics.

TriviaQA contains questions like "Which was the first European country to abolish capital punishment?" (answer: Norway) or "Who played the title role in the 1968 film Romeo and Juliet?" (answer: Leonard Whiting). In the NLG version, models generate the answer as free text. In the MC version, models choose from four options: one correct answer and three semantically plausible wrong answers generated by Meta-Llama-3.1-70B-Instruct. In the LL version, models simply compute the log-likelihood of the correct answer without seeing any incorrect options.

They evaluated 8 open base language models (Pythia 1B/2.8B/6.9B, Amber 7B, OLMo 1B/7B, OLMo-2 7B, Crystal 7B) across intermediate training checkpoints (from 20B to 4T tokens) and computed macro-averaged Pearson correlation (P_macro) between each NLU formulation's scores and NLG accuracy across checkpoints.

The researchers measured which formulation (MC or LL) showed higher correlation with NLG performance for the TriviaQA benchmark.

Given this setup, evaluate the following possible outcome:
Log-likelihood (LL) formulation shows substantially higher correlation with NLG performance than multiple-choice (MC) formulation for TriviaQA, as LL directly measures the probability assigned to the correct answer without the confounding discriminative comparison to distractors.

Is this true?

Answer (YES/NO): NO